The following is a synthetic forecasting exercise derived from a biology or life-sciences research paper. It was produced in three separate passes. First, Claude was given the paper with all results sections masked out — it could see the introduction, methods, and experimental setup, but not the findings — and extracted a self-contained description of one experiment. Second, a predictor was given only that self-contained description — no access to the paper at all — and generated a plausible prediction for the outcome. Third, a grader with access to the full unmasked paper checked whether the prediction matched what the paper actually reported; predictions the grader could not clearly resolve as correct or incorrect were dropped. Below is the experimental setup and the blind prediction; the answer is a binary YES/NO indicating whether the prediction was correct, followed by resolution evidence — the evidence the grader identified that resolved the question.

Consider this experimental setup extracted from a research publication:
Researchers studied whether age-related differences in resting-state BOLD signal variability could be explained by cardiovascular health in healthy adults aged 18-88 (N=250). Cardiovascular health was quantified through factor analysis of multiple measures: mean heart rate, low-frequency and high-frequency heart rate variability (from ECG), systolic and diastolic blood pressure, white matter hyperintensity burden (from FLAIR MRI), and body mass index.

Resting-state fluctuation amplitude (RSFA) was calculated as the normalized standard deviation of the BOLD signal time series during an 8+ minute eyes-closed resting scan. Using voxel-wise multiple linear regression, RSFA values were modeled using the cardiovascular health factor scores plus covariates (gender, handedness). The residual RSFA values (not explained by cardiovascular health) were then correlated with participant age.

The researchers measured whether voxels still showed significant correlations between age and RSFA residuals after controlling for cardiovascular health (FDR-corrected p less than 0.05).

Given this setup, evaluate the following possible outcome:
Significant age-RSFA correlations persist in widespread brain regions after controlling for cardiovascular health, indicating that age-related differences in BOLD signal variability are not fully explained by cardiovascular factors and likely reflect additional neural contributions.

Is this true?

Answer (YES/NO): NO